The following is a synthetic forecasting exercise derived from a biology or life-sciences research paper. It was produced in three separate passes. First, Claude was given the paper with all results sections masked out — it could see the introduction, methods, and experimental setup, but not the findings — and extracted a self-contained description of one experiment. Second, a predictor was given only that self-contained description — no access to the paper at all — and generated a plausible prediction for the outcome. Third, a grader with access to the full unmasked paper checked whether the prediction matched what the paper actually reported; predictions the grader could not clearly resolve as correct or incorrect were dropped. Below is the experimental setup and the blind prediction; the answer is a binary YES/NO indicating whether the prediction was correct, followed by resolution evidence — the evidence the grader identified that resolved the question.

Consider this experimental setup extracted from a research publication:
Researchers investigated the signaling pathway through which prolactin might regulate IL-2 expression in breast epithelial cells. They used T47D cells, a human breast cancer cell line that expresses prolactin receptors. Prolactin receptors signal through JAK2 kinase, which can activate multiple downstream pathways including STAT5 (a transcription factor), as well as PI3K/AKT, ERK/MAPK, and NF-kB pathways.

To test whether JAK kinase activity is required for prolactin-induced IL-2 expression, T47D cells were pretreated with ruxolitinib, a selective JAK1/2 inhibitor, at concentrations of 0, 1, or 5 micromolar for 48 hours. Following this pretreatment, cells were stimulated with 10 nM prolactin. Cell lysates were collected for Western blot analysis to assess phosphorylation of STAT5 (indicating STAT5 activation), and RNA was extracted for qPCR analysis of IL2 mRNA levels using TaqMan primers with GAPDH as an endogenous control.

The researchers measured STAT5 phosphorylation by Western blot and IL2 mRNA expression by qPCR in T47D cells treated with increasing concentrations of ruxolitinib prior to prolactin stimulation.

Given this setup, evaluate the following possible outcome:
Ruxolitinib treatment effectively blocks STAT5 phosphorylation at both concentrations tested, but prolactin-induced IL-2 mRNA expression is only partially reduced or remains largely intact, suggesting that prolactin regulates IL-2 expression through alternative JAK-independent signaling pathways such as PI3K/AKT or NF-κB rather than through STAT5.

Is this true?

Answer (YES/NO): NO